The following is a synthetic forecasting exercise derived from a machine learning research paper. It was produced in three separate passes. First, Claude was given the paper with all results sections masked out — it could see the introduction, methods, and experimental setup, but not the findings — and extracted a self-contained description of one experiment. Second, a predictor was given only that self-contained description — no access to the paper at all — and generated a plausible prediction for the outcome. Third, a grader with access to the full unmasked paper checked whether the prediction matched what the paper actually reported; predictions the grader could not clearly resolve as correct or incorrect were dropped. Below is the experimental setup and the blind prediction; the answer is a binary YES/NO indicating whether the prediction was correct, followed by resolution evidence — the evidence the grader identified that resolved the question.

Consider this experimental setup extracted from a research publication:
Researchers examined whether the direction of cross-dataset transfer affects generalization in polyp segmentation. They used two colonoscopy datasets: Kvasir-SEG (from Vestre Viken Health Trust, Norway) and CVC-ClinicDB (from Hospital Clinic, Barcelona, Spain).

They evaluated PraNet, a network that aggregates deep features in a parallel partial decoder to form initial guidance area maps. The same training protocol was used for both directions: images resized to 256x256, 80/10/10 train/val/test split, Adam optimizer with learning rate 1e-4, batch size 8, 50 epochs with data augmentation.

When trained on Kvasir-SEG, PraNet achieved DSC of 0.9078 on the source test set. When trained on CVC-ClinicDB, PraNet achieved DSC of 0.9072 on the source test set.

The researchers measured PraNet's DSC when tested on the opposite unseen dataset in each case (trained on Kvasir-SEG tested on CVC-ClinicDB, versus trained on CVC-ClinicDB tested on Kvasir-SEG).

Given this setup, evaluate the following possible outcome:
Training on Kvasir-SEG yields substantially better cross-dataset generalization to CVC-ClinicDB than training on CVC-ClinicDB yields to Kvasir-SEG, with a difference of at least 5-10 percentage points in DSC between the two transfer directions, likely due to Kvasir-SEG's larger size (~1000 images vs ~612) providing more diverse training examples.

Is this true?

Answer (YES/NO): NO